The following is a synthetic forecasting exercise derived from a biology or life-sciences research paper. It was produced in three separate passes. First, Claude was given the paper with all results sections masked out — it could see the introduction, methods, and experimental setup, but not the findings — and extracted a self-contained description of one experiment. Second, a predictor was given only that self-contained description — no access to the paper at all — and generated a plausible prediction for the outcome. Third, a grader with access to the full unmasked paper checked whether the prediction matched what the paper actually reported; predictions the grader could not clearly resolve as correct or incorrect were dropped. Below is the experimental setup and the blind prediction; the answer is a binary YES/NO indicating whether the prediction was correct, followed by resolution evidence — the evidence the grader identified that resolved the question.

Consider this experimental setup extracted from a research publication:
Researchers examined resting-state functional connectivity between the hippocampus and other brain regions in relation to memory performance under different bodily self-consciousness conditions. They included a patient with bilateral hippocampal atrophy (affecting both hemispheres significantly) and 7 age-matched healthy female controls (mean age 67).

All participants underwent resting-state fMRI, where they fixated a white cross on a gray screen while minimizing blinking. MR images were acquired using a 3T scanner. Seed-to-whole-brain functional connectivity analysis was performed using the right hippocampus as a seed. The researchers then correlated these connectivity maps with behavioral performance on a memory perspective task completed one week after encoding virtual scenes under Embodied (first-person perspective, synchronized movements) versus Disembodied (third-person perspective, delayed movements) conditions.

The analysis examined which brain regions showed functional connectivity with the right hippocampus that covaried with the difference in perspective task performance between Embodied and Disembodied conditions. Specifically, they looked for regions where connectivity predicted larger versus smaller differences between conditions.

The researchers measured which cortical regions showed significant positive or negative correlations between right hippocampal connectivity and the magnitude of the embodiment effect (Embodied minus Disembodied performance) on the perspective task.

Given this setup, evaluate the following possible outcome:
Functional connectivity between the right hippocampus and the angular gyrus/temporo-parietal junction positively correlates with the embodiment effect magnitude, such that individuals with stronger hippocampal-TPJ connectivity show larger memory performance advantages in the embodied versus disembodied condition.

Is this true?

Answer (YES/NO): NO